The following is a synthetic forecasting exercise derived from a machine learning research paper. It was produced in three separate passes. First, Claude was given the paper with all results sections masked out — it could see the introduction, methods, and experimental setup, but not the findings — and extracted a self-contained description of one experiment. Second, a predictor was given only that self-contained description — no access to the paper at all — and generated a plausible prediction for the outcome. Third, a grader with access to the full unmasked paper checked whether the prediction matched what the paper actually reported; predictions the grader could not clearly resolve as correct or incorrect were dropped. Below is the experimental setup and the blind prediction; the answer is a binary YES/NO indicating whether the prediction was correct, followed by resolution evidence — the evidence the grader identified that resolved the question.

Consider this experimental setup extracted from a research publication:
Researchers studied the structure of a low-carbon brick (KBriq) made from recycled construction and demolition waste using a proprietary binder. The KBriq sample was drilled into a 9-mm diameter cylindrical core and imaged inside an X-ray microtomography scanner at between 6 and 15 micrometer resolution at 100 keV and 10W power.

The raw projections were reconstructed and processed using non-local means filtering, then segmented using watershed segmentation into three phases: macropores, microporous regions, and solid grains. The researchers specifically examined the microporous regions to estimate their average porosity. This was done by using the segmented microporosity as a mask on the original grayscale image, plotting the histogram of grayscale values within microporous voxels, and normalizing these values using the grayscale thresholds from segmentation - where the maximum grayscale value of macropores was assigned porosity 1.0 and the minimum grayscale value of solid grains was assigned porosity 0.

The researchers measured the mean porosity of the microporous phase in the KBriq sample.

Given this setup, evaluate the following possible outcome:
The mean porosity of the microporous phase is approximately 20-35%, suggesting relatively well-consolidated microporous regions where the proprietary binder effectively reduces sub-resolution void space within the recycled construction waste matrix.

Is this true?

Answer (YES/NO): YES